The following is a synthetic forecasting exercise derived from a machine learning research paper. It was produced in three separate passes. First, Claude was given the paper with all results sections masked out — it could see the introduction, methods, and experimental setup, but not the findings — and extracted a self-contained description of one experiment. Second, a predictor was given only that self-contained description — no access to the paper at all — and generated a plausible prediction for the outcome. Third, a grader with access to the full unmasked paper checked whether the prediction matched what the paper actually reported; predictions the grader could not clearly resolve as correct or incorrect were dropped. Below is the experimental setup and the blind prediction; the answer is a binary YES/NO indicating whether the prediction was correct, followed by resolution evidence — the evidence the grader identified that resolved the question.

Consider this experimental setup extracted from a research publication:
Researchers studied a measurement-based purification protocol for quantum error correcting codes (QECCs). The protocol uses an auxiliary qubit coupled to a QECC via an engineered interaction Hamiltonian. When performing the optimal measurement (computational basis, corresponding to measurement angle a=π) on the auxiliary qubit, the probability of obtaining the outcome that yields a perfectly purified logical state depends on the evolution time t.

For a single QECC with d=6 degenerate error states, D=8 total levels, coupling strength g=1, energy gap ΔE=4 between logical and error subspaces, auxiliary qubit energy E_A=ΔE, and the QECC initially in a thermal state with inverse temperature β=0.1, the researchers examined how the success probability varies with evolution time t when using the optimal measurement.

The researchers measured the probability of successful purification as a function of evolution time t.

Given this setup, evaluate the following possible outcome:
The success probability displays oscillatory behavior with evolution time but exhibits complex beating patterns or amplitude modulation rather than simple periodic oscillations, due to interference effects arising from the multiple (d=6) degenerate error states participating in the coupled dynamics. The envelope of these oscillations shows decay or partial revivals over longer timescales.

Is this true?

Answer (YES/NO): NO